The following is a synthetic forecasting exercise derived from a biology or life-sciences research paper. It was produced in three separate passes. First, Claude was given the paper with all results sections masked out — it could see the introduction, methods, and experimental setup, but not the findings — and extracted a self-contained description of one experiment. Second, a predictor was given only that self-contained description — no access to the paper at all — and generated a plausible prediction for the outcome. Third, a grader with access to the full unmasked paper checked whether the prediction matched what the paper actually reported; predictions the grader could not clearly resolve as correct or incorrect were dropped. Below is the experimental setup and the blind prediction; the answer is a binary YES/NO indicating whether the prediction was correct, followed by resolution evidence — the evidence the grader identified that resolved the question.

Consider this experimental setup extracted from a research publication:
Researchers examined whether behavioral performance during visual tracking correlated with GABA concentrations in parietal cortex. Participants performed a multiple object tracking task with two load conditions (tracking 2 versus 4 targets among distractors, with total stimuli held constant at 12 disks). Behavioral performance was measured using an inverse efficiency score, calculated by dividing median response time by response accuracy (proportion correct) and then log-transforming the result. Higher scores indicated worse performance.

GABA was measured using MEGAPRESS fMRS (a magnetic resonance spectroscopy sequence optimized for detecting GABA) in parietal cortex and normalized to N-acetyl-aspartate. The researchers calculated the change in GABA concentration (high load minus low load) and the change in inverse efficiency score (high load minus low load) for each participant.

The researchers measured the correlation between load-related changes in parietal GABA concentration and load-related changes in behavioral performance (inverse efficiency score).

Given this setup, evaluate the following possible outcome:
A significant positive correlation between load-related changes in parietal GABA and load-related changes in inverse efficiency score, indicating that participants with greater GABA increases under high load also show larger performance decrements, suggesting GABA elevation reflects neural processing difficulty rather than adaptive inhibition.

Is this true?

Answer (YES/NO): NO